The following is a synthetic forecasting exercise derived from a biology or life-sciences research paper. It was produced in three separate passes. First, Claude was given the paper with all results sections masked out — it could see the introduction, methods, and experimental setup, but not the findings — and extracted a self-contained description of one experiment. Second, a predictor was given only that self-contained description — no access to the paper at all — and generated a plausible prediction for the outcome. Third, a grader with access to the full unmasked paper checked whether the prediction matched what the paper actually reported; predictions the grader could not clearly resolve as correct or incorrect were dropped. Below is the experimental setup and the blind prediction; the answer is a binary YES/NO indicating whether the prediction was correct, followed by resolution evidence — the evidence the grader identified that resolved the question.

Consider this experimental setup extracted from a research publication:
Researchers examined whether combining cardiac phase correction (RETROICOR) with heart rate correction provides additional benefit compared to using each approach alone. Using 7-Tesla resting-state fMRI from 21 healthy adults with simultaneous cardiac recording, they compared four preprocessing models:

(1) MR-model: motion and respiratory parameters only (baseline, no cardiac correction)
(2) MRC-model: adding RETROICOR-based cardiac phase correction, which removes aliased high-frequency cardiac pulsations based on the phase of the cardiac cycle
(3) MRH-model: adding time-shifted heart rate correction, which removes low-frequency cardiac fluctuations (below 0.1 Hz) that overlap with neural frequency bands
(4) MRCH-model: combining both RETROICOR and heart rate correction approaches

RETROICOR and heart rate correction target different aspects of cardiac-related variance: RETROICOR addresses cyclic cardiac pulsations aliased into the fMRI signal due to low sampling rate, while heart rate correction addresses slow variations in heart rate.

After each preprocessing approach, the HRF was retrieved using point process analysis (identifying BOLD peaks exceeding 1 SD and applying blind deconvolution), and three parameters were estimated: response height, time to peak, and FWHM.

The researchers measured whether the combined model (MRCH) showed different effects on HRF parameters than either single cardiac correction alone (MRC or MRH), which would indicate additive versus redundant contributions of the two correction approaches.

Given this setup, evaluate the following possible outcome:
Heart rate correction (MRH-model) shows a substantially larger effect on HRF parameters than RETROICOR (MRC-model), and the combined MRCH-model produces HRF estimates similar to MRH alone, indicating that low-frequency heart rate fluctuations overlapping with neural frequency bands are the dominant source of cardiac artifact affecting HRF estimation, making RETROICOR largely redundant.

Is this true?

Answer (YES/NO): NO